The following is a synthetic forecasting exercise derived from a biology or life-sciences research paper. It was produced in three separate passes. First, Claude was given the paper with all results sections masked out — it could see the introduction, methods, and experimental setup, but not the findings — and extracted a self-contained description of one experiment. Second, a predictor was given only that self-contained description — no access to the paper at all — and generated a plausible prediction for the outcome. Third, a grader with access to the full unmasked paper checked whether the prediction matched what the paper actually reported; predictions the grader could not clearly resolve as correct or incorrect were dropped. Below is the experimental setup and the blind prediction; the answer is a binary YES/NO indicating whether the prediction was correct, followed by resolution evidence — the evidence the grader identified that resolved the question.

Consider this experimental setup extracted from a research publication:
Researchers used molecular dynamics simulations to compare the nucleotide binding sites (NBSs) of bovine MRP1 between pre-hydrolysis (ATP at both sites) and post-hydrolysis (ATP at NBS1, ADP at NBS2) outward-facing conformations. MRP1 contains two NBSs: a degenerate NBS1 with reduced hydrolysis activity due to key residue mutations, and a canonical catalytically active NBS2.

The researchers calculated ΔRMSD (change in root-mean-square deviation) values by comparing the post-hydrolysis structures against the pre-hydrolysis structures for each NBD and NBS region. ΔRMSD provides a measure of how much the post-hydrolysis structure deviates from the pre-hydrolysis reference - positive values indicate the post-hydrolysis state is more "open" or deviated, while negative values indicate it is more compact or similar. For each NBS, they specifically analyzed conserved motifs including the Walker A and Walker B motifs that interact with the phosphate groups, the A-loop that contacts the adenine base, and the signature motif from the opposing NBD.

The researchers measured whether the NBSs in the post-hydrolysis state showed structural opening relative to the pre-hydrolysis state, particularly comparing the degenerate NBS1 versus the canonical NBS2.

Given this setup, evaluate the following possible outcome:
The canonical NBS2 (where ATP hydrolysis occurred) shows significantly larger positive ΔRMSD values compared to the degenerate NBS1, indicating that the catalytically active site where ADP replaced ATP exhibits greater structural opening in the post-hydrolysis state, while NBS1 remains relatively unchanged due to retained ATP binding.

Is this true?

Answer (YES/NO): YES